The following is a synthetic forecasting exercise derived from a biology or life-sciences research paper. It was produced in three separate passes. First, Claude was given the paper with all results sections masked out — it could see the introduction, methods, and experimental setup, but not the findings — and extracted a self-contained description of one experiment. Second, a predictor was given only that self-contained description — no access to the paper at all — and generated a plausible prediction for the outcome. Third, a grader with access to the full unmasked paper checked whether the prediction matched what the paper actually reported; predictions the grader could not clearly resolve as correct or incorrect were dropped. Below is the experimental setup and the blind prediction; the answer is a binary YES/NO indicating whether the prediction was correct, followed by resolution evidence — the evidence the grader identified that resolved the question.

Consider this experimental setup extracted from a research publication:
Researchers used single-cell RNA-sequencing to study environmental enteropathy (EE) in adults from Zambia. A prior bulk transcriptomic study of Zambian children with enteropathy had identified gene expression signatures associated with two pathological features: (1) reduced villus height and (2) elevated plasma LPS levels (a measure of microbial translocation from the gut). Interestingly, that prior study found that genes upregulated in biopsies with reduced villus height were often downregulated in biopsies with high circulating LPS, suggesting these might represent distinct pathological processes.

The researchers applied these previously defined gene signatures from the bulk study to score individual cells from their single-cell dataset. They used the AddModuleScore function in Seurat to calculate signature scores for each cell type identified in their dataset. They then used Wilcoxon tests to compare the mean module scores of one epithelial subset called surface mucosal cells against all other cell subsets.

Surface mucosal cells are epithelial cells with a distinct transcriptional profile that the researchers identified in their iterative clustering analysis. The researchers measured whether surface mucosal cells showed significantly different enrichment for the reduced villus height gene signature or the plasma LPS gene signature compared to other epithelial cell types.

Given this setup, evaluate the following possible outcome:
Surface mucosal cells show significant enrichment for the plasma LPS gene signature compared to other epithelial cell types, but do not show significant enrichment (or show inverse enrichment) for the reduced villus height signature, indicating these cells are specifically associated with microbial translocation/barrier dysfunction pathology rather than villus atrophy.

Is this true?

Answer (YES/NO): NO